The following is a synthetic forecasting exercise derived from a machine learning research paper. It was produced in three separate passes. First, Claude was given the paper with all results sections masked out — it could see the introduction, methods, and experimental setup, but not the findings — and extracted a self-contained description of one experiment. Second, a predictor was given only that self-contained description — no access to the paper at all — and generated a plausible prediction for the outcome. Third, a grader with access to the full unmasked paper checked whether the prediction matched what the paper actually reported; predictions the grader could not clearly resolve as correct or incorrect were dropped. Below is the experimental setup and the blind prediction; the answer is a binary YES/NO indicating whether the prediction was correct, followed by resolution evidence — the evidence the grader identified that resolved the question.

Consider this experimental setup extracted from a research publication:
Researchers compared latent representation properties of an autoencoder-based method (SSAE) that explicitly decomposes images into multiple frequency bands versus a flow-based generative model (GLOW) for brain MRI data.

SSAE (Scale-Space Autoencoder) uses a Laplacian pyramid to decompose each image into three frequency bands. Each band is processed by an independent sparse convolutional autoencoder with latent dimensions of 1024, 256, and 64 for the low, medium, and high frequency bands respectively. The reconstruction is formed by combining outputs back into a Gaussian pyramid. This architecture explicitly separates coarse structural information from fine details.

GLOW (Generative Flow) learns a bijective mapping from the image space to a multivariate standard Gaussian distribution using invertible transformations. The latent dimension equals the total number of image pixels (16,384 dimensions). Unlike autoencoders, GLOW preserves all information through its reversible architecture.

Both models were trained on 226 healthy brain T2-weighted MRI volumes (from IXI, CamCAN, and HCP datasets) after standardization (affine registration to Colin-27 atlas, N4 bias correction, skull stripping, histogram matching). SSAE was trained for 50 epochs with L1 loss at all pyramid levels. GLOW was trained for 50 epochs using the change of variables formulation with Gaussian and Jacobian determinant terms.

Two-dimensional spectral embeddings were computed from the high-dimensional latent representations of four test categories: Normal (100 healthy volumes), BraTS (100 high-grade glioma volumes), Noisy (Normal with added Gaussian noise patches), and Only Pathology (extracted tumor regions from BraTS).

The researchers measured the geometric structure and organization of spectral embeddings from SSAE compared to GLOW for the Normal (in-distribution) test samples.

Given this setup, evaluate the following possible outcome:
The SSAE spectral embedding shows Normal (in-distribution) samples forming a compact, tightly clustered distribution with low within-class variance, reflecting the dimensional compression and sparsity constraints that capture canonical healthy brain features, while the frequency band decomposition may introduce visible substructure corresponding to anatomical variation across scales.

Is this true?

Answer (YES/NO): NO